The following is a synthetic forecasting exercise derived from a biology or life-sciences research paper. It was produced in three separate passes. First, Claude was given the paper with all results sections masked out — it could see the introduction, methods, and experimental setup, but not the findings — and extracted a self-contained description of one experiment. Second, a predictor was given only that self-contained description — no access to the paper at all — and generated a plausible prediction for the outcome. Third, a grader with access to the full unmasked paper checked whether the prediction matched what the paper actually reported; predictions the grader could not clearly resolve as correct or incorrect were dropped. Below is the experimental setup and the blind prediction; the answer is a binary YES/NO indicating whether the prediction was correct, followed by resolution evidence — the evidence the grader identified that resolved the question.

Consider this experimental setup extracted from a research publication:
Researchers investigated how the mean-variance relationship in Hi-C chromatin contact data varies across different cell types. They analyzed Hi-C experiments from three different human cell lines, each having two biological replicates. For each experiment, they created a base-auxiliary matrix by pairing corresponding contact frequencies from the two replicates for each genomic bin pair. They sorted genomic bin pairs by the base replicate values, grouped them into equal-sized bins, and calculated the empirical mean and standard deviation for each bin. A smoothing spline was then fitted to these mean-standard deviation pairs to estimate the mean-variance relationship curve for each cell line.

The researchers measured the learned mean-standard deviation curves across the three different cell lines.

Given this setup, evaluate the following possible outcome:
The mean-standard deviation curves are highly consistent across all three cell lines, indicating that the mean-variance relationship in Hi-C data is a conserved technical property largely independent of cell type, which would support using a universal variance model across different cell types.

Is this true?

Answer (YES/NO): NO